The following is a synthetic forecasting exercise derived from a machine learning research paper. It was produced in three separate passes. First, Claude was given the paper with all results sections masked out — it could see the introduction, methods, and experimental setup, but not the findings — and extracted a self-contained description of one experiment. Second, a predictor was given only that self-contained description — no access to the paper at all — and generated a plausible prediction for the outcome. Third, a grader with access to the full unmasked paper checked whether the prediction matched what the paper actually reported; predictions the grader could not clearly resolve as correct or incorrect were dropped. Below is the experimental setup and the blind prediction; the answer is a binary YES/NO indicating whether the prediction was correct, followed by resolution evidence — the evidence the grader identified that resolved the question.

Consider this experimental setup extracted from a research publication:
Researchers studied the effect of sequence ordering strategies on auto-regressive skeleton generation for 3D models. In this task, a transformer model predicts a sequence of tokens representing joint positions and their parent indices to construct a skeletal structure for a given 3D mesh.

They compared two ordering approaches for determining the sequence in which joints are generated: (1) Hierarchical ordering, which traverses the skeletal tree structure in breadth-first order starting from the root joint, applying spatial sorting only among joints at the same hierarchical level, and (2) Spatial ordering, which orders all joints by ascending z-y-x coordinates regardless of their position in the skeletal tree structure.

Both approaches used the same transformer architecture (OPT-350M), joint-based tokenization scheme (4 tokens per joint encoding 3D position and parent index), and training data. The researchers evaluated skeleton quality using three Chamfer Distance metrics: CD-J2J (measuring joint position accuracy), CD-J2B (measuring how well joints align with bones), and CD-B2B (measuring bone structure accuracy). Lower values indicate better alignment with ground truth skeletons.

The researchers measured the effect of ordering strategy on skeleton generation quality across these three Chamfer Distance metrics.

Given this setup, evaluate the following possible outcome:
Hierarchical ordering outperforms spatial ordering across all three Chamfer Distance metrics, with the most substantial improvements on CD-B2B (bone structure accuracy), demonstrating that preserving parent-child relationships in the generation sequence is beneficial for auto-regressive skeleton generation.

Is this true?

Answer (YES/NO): NO